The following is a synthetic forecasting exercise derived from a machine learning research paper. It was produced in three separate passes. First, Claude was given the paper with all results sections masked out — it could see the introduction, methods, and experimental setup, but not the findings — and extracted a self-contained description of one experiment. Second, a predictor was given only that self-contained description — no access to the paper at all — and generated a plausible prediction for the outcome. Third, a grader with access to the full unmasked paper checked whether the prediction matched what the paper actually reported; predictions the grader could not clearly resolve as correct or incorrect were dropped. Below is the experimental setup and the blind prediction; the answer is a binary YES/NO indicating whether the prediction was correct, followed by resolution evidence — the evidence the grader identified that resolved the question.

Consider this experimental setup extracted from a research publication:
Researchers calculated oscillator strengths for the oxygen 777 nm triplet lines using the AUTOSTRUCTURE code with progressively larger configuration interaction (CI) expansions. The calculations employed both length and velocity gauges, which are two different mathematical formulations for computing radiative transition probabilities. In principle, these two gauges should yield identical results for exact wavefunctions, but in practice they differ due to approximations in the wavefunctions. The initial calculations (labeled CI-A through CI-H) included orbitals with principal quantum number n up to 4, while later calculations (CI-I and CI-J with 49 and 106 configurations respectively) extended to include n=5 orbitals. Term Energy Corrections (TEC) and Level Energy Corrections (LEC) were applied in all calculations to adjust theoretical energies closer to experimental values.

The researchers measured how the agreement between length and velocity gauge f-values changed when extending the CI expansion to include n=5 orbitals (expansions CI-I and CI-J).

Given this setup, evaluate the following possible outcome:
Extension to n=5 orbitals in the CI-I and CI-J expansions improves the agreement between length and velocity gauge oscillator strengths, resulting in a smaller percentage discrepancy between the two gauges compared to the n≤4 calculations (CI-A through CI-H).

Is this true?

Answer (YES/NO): YES